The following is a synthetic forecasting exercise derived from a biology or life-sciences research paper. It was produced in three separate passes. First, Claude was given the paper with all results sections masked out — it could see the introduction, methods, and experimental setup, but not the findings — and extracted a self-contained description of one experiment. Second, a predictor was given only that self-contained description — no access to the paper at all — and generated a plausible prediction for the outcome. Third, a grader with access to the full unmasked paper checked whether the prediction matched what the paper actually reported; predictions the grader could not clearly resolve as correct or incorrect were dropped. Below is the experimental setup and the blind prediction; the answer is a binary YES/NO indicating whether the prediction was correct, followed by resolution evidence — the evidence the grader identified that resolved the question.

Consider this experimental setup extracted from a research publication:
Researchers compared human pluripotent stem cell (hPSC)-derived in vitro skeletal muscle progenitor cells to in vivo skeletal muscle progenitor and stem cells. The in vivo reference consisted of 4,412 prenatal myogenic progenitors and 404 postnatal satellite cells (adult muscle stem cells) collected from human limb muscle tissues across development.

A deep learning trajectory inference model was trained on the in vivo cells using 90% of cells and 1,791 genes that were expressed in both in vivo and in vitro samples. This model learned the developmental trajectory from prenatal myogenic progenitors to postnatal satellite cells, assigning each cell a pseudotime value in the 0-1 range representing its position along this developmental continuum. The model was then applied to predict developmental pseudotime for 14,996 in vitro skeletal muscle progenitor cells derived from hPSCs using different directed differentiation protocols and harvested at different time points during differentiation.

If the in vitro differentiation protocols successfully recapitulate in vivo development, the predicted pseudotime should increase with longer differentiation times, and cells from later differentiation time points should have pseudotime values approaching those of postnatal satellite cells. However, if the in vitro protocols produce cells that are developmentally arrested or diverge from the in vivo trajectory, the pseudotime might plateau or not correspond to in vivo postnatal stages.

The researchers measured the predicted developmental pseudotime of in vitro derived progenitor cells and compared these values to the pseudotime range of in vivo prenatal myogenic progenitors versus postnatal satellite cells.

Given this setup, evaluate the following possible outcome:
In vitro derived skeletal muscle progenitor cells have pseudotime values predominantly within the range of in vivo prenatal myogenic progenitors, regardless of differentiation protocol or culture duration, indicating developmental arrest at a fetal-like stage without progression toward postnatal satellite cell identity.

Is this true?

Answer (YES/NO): NO